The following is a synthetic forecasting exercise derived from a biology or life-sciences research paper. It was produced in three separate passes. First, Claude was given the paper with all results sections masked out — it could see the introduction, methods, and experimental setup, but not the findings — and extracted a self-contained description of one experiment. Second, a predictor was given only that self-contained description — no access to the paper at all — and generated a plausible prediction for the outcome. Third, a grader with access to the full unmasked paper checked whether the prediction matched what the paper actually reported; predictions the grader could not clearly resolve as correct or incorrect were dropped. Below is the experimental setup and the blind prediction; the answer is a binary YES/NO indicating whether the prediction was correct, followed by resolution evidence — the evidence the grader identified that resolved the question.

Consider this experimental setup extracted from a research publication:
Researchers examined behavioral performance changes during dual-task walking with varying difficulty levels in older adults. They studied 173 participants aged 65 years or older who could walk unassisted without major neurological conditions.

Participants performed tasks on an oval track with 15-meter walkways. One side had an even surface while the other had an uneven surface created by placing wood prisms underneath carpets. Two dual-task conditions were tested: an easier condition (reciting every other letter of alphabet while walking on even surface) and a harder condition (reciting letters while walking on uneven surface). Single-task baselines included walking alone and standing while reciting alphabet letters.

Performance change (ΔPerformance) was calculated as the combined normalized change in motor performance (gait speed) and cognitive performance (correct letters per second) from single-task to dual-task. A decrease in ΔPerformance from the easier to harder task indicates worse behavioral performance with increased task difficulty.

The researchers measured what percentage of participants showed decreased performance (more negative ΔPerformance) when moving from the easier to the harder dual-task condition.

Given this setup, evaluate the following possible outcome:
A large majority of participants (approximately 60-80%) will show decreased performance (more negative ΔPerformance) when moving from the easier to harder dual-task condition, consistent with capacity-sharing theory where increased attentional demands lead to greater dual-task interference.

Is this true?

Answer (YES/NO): YES